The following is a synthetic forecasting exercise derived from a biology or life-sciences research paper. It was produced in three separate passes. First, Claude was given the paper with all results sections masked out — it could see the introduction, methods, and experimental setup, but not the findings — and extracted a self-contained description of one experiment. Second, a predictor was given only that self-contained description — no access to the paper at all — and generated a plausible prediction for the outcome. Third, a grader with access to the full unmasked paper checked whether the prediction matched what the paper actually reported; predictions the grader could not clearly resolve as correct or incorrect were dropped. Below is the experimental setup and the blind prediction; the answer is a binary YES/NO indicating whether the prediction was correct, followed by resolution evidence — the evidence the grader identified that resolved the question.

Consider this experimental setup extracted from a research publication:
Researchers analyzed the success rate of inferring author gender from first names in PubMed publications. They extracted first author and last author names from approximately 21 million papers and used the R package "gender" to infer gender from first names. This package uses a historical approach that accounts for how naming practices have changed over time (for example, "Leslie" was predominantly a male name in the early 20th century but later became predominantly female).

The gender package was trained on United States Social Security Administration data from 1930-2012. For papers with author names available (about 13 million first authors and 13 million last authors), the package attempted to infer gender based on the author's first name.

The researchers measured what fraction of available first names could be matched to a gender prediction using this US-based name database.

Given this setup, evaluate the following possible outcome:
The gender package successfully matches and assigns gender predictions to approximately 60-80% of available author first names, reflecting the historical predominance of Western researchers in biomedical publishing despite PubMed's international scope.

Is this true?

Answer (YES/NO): YES